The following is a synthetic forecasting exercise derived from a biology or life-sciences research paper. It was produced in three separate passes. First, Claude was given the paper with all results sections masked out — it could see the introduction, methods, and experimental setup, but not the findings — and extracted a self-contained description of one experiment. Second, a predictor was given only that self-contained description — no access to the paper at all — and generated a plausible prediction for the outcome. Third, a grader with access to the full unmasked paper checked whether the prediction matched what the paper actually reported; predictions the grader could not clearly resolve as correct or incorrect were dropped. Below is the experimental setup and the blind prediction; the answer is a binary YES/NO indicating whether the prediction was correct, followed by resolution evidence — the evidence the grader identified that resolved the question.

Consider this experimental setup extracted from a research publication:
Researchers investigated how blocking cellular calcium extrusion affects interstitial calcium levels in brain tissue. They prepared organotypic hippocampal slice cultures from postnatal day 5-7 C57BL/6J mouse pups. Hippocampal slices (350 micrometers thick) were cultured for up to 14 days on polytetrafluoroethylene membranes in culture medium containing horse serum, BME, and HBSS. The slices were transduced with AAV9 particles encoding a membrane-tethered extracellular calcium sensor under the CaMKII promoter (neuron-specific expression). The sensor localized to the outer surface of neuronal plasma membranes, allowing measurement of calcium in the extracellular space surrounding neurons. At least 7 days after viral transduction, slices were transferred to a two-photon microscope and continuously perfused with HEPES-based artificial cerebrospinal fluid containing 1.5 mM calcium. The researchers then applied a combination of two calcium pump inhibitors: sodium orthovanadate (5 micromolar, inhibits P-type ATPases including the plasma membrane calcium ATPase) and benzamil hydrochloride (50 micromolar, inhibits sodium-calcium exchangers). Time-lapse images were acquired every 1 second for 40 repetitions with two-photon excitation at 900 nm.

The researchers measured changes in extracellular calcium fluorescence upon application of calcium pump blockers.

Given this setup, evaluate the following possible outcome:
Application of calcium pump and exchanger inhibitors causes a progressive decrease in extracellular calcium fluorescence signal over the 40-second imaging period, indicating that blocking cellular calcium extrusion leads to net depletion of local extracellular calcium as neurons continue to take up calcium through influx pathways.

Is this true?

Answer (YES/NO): NO